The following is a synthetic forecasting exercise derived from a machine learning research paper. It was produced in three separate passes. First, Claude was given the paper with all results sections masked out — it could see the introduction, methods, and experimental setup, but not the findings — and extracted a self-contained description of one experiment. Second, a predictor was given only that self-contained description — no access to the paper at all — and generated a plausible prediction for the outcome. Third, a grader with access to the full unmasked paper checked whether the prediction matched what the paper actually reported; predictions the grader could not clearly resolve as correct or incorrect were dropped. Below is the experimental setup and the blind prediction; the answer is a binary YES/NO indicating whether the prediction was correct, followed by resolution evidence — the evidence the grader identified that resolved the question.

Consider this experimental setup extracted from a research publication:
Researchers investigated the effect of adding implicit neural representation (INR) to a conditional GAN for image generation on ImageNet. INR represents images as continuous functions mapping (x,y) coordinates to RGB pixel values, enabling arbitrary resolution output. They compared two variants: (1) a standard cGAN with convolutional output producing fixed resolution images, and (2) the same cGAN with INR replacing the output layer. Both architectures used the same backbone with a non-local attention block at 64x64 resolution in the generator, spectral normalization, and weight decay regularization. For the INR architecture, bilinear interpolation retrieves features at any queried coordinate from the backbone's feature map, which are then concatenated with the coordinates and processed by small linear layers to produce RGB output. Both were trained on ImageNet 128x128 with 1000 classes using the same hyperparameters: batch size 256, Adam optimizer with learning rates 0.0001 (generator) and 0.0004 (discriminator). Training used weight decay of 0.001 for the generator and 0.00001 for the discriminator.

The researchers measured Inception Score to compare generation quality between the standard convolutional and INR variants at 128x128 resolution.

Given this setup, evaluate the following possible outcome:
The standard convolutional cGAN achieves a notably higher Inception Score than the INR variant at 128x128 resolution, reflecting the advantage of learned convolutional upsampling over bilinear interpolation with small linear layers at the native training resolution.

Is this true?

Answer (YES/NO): NO